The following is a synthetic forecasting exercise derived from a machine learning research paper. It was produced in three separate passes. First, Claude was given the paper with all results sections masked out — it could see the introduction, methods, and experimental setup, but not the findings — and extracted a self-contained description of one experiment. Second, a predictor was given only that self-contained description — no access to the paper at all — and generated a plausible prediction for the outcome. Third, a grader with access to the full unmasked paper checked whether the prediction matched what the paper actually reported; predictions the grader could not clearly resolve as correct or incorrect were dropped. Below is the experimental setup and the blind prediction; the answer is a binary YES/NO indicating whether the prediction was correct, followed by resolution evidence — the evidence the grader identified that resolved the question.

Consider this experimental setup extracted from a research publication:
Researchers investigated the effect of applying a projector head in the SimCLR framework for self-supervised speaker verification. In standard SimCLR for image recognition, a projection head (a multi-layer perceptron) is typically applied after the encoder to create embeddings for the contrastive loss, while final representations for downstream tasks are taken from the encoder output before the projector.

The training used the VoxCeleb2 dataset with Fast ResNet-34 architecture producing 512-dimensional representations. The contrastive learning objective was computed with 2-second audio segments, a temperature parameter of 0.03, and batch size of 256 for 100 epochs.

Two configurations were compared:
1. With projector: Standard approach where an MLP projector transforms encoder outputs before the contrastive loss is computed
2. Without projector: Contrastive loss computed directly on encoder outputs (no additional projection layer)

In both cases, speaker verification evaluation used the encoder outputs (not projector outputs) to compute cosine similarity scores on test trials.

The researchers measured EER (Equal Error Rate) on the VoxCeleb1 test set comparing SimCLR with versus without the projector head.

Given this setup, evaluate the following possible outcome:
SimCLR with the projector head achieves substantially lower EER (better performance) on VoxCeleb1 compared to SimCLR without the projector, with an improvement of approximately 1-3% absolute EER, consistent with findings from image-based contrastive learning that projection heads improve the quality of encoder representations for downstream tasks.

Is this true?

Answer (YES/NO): NO